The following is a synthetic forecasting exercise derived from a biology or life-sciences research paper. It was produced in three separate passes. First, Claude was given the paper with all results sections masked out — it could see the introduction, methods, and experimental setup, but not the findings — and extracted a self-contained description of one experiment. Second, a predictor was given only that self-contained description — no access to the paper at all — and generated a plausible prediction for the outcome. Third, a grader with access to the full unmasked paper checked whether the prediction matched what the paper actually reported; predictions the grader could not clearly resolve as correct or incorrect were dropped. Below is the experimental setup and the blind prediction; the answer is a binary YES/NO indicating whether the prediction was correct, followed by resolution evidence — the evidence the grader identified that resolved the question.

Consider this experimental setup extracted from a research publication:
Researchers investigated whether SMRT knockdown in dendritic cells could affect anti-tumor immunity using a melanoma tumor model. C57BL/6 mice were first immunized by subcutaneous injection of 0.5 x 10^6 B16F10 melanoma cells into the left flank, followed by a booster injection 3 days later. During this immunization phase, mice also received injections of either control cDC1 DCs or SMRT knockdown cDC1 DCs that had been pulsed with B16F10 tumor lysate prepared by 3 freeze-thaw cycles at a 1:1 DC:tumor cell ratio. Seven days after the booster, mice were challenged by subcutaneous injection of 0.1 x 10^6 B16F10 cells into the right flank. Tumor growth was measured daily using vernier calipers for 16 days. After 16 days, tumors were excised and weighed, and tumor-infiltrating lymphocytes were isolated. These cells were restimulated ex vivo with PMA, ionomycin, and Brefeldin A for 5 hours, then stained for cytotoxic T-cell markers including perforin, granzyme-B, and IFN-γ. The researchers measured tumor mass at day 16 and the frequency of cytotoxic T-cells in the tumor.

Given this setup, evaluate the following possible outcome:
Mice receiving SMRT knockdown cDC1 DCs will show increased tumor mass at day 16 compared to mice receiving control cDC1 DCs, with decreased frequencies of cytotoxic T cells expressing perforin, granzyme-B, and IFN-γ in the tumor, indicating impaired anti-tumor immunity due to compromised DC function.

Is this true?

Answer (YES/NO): NO